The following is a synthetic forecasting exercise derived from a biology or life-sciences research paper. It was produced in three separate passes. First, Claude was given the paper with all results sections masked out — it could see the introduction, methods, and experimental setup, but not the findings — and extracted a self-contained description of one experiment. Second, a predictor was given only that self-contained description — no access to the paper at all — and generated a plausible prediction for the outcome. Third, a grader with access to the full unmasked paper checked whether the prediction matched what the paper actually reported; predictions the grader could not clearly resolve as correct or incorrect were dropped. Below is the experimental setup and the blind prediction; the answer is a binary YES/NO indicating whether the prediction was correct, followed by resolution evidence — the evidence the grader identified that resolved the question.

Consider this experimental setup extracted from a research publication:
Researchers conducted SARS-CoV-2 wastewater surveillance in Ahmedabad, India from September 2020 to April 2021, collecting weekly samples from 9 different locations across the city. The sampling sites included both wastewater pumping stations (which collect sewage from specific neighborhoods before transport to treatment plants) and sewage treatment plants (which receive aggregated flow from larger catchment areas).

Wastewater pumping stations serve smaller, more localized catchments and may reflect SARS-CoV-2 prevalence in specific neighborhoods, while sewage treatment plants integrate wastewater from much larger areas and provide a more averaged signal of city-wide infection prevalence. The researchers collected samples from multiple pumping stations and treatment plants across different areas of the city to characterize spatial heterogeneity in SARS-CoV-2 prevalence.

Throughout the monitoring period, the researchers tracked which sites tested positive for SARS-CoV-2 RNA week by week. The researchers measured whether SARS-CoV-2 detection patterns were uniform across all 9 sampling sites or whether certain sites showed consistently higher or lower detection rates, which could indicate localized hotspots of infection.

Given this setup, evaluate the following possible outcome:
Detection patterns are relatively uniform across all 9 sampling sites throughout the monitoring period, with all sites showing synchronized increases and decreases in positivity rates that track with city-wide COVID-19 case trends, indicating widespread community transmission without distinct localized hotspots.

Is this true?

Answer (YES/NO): NO